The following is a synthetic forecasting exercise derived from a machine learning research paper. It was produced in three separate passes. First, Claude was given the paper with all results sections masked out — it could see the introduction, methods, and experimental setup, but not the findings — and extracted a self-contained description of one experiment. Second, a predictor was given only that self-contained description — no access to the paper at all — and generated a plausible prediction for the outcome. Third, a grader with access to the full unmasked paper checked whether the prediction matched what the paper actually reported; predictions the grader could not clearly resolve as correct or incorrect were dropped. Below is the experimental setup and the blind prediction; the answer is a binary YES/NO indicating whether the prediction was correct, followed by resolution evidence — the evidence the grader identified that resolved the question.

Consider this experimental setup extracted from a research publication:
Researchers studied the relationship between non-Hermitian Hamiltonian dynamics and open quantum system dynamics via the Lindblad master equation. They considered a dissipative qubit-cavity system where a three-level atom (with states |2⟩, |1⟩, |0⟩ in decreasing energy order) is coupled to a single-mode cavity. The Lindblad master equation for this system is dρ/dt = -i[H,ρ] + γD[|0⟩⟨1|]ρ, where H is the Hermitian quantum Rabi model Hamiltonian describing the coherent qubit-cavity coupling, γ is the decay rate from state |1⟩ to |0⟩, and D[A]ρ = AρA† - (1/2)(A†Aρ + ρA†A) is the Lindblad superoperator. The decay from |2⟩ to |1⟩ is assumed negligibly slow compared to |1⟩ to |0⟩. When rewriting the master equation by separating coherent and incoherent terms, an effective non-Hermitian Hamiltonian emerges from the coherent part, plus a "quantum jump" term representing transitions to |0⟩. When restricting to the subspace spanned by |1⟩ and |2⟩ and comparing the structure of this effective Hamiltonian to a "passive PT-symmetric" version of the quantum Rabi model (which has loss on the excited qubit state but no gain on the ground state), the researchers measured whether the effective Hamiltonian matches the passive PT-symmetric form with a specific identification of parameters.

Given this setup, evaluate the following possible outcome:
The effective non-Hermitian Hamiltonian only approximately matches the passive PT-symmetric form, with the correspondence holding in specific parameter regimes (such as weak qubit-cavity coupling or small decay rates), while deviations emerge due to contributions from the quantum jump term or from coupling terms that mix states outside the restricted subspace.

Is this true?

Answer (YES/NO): NO